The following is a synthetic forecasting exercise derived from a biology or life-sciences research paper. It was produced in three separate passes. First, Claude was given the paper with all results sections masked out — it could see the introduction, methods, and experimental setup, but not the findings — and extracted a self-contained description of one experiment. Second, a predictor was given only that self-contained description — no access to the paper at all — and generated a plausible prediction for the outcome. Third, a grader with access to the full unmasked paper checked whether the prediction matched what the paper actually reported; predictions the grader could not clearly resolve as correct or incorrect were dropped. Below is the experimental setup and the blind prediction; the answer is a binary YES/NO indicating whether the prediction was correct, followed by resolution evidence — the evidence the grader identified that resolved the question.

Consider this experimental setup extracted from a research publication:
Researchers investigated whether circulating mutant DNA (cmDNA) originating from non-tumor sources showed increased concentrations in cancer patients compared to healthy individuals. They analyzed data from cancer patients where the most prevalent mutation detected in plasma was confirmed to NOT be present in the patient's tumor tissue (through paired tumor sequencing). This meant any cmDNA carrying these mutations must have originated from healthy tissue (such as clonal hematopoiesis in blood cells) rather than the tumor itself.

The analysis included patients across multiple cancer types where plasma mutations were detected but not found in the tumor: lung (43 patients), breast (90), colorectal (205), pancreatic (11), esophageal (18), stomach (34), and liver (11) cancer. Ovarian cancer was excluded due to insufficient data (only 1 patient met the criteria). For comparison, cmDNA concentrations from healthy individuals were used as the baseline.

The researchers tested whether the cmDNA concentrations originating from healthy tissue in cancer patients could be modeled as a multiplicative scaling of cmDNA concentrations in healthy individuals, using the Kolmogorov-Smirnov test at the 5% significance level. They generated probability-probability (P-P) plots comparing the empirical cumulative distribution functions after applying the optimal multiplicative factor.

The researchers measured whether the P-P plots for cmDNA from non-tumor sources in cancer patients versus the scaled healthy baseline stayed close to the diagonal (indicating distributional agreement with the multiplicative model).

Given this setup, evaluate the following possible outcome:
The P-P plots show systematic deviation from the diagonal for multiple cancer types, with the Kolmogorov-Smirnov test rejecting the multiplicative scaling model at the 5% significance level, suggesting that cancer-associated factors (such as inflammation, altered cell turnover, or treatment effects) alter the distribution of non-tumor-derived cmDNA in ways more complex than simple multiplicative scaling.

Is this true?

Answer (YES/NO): NO